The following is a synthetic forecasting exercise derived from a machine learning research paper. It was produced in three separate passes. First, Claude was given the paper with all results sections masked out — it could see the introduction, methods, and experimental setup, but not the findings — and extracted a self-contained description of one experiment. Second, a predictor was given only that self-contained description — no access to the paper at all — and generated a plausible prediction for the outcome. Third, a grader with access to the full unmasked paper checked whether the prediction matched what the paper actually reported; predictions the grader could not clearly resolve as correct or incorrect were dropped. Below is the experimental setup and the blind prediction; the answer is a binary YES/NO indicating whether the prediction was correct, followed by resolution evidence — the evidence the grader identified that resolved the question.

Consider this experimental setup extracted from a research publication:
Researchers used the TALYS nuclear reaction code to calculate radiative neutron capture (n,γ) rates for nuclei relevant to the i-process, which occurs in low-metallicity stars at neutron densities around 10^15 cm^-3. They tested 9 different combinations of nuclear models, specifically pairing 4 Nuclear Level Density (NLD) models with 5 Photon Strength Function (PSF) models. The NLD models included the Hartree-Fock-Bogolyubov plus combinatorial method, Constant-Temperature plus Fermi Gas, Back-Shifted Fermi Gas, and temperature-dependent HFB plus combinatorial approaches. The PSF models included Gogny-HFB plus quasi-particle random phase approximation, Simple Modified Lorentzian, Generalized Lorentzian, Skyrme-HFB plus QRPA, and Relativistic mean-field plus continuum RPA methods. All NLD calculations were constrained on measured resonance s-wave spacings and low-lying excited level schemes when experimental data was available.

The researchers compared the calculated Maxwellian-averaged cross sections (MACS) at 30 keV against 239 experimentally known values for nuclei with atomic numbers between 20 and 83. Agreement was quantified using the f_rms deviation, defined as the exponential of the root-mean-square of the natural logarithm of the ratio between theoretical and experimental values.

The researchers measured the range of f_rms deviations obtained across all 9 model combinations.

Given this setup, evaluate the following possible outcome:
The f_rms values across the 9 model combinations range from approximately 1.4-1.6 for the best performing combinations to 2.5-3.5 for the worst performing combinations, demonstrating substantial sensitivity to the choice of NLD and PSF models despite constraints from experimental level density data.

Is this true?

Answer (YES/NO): NO